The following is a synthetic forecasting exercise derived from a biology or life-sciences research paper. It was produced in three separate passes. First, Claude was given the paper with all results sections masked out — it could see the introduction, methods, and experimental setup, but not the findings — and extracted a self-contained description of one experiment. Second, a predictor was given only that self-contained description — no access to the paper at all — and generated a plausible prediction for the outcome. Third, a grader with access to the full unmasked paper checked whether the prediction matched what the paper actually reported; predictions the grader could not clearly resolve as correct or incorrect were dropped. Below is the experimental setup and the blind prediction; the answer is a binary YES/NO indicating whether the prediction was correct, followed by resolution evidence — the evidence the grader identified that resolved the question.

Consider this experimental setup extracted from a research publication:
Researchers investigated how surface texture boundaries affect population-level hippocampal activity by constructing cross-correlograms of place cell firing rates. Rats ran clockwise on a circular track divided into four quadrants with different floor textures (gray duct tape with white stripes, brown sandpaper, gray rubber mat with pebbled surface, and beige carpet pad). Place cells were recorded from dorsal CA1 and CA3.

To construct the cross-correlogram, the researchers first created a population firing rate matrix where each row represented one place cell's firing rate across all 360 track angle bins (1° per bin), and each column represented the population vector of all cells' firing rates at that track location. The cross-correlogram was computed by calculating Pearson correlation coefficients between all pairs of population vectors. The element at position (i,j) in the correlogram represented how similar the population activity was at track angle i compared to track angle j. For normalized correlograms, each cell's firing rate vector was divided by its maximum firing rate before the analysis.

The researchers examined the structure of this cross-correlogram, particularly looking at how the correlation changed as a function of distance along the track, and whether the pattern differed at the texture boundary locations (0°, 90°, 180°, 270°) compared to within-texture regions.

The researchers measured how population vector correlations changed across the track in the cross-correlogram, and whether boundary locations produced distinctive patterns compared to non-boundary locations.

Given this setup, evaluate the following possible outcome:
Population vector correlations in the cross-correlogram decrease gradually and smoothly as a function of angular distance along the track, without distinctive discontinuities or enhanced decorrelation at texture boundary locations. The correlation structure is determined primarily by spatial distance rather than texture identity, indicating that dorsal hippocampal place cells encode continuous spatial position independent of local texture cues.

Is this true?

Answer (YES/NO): NO